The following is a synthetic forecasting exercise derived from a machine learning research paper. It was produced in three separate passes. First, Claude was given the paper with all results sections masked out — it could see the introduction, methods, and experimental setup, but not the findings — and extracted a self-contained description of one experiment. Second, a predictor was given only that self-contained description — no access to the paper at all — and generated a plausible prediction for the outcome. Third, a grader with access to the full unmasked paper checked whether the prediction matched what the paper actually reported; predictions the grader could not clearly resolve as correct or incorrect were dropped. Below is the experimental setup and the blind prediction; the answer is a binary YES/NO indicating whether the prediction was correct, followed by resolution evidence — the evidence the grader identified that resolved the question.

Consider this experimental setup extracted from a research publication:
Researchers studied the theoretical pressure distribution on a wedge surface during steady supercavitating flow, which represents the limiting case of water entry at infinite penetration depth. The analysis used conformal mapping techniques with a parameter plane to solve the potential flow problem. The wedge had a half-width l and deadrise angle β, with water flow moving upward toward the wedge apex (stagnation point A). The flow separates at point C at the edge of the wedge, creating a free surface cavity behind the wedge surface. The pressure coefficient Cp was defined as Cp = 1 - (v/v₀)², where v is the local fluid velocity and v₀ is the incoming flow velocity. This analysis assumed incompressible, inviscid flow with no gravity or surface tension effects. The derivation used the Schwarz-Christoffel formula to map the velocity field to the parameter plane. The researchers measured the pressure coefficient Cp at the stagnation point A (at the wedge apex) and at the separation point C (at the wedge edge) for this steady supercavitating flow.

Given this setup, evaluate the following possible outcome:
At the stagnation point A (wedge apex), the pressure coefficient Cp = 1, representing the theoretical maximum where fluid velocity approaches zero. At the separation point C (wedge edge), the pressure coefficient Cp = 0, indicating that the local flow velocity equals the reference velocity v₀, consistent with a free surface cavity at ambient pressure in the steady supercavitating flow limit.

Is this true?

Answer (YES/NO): YES